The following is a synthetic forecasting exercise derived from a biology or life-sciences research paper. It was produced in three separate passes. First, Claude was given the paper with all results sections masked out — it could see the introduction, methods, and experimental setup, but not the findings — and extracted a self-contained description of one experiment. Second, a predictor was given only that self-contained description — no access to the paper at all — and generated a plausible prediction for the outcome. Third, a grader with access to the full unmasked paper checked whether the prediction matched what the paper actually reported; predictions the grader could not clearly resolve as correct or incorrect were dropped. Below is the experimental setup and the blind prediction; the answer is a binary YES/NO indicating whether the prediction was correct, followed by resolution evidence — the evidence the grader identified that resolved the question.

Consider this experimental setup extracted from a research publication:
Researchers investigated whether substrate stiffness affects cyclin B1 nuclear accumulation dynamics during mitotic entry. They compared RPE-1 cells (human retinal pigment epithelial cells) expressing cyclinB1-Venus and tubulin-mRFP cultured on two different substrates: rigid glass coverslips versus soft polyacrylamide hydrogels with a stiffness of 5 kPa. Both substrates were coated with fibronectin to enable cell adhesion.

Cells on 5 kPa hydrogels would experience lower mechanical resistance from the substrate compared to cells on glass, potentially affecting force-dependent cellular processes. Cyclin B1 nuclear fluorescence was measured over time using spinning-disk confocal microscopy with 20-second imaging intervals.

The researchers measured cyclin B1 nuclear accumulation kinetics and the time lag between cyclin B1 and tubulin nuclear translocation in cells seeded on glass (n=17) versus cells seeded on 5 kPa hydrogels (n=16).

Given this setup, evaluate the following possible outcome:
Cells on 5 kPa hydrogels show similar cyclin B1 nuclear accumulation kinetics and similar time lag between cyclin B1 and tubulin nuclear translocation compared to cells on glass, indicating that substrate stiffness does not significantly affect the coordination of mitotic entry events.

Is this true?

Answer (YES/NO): NO